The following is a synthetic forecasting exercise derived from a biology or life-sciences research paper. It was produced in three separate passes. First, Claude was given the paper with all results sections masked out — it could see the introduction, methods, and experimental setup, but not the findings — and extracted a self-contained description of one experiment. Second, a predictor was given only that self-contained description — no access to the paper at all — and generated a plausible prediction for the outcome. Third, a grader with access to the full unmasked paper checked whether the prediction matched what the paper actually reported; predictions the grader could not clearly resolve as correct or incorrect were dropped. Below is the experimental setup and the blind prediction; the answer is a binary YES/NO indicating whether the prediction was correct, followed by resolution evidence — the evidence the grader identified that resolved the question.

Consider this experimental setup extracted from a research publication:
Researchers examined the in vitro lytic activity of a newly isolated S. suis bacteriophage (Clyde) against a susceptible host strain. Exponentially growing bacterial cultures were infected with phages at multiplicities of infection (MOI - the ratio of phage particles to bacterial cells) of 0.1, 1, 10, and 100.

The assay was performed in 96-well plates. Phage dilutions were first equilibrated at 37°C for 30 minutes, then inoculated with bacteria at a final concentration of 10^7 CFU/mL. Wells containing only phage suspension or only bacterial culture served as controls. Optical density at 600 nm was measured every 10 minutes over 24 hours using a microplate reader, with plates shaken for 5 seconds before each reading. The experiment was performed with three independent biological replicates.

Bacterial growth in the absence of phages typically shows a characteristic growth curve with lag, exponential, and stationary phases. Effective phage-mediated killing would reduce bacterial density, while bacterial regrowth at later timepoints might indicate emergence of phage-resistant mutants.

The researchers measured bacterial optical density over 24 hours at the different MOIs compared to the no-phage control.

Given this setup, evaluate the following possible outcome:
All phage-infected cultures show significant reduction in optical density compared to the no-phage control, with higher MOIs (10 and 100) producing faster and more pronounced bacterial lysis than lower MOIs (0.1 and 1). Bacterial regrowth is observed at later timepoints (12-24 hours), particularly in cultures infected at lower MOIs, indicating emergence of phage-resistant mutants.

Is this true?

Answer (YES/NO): NO